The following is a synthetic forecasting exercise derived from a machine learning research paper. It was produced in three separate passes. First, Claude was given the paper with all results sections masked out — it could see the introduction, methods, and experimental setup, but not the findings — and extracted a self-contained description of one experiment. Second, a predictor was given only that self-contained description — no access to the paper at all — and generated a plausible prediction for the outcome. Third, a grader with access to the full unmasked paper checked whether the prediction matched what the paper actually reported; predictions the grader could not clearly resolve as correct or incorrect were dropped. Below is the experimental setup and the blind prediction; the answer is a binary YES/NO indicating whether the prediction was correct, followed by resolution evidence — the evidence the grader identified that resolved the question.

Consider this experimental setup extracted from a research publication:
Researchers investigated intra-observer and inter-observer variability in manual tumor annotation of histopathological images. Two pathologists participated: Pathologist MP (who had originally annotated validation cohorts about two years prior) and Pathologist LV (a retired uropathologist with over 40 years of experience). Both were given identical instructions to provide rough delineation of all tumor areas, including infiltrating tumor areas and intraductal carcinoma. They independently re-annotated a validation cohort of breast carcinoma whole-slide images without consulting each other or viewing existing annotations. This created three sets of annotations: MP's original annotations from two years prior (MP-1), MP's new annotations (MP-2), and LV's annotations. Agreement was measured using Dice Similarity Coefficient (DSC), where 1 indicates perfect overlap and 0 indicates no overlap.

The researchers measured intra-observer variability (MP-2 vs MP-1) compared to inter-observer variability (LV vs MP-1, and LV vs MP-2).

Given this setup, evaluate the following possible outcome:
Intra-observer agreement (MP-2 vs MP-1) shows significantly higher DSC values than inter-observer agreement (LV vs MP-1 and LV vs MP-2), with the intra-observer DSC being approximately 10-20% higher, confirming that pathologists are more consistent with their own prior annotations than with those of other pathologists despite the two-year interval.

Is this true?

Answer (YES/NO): YES